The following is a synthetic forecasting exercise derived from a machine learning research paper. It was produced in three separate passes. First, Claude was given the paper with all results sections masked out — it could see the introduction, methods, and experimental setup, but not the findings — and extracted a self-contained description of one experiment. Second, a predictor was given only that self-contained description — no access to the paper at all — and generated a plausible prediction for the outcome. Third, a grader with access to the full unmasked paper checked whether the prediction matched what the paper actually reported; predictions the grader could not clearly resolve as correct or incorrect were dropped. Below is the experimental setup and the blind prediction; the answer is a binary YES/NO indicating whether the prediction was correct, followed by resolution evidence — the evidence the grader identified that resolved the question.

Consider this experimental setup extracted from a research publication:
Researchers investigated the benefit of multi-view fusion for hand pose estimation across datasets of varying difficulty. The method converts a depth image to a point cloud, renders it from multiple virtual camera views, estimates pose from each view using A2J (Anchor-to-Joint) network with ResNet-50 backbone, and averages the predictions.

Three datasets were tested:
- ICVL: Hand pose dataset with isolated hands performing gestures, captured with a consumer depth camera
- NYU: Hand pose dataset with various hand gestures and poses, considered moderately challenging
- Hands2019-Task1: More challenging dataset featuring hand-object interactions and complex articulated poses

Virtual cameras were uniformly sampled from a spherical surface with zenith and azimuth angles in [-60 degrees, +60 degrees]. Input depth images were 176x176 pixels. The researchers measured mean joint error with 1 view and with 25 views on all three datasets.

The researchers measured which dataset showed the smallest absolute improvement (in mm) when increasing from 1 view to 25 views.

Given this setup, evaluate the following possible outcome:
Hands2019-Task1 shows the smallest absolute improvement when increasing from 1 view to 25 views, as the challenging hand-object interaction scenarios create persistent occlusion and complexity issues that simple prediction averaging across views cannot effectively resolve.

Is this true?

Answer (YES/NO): NO